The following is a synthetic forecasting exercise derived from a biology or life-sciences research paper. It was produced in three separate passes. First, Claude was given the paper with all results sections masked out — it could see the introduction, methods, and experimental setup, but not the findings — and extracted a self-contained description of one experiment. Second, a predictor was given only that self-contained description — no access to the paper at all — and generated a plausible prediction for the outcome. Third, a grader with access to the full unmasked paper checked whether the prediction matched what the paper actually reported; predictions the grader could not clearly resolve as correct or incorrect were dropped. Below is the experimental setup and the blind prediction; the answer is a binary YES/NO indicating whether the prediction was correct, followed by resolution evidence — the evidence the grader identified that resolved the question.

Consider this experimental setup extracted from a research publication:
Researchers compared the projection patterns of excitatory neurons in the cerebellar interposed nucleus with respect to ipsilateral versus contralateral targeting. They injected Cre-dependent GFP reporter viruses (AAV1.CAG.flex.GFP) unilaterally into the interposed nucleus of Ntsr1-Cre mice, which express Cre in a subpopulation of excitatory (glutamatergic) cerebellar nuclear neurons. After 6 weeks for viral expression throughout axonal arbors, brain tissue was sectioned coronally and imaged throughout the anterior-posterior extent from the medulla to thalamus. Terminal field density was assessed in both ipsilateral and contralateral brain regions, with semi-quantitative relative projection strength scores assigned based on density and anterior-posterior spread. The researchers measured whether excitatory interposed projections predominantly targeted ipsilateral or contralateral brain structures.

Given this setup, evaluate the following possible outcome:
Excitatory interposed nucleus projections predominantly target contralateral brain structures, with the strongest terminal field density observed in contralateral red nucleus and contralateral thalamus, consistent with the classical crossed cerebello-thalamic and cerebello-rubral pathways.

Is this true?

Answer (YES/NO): NO